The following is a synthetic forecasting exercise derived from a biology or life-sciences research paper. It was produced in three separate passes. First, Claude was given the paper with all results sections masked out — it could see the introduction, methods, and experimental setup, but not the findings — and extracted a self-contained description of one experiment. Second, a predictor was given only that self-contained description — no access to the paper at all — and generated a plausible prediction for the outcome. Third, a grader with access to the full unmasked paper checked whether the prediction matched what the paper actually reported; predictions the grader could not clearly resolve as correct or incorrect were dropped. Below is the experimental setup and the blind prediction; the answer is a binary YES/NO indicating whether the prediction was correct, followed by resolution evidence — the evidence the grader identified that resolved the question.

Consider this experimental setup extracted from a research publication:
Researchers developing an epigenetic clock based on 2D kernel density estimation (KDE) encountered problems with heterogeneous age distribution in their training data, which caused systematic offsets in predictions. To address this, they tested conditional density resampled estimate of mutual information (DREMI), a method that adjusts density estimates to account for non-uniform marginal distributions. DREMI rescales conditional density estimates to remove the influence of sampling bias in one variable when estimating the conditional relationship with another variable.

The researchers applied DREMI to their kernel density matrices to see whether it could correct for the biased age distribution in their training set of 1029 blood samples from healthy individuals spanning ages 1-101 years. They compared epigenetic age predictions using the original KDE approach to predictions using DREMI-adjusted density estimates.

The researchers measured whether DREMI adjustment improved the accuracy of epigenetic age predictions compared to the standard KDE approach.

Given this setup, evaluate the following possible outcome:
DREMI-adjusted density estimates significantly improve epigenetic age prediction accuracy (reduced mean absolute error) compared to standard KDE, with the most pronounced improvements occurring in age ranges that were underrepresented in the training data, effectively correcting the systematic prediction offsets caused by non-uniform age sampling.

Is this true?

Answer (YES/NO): NO